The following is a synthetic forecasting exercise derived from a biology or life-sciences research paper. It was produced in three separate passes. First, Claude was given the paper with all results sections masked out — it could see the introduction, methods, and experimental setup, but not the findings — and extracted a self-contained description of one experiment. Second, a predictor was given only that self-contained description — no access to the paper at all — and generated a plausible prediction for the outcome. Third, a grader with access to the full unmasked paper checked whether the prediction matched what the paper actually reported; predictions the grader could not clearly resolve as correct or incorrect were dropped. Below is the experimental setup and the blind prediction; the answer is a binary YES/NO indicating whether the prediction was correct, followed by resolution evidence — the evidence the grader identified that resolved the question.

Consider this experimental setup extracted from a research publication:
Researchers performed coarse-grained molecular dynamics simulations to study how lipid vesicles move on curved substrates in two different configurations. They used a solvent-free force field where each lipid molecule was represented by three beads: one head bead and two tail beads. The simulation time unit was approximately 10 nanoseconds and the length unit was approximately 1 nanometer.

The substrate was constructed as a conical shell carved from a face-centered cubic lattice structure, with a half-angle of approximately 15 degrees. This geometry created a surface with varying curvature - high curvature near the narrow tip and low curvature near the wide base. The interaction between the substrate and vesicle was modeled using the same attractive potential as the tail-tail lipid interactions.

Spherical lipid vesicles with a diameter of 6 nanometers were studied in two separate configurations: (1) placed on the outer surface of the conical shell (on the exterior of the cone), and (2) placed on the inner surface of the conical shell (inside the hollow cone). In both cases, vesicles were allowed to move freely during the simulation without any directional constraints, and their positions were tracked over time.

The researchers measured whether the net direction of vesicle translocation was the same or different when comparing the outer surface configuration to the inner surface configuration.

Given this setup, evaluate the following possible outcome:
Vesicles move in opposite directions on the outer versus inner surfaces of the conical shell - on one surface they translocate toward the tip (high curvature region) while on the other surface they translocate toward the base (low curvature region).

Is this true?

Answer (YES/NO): YES